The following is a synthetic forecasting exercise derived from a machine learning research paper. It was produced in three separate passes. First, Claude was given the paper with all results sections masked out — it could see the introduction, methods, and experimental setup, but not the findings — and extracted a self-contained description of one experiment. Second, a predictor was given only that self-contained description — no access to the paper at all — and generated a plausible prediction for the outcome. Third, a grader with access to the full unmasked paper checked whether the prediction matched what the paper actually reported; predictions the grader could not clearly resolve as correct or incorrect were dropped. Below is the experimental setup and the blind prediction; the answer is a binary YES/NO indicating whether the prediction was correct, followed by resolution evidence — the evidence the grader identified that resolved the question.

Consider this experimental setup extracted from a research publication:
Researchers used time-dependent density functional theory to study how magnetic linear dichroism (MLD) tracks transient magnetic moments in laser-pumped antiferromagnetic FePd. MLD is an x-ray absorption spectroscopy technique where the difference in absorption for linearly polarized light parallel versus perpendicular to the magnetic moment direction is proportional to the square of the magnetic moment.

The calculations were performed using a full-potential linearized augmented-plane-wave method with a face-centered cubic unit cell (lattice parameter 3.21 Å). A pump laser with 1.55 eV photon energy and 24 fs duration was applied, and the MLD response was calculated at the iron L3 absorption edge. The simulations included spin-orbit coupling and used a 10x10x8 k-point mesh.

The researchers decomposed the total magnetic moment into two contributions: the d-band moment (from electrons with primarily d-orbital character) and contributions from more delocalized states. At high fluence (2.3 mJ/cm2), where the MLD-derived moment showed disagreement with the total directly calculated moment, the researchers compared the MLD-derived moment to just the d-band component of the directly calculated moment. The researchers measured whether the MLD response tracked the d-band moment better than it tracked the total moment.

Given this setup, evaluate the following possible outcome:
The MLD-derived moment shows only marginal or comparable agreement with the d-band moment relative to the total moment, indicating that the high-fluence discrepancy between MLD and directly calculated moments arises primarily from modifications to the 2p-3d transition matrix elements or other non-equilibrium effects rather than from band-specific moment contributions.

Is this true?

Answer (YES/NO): NO